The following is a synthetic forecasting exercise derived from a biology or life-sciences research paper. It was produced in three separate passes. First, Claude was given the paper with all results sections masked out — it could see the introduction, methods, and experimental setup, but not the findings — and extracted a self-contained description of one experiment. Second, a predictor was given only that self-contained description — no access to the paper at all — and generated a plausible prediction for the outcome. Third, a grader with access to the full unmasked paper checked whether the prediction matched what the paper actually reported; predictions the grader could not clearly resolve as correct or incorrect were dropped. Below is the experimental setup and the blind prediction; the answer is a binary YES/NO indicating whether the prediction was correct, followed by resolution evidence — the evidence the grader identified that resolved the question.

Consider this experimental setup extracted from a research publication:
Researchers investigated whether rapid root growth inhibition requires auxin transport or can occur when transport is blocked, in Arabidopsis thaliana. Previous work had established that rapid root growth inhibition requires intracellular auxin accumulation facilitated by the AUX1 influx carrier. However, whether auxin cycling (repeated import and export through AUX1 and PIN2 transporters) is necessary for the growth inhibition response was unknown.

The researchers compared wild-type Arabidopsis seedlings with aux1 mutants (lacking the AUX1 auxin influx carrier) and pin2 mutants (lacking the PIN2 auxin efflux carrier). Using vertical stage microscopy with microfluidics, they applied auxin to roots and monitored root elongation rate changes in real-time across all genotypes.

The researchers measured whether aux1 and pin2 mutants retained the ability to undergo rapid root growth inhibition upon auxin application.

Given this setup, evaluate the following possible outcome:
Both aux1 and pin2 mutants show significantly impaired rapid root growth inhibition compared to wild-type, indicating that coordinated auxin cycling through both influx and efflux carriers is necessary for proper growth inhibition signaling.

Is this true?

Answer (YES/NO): NO